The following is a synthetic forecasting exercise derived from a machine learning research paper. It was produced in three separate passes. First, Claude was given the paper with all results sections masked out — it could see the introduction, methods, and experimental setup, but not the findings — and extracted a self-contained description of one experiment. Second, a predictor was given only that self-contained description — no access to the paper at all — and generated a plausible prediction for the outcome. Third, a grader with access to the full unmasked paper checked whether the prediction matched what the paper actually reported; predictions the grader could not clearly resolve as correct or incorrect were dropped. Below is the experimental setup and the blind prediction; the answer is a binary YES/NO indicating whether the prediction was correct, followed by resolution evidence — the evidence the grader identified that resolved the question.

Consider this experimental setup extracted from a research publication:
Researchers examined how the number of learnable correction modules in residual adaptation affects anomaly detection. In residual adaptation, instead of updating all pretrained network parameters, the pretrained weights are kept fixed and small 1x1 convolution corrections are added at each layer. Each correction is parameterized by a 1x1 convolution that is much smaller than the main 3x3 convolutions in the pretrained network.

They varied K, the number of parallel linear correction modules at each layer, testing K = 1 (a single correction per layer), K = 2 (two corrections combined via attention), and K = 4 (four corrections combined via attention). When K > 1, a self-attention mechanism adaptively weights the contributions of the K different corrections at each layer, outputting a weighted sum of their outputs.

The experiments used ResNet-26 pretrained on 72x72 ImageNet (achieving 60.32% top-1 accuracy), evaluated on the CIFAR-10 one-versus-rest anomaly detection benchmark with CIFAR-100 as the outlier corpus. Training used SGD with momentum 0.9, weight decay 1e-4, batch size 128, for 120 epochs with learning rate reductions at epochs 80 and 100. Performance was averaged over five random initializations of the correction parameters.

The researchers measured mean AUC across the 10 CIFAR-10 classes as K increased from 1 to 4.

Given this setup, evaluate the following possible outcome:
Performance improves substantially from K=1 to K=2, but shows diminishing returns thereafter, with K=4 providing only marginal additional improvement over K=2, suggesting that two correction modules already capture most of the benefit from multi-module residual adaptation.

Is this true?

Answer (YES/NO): YES